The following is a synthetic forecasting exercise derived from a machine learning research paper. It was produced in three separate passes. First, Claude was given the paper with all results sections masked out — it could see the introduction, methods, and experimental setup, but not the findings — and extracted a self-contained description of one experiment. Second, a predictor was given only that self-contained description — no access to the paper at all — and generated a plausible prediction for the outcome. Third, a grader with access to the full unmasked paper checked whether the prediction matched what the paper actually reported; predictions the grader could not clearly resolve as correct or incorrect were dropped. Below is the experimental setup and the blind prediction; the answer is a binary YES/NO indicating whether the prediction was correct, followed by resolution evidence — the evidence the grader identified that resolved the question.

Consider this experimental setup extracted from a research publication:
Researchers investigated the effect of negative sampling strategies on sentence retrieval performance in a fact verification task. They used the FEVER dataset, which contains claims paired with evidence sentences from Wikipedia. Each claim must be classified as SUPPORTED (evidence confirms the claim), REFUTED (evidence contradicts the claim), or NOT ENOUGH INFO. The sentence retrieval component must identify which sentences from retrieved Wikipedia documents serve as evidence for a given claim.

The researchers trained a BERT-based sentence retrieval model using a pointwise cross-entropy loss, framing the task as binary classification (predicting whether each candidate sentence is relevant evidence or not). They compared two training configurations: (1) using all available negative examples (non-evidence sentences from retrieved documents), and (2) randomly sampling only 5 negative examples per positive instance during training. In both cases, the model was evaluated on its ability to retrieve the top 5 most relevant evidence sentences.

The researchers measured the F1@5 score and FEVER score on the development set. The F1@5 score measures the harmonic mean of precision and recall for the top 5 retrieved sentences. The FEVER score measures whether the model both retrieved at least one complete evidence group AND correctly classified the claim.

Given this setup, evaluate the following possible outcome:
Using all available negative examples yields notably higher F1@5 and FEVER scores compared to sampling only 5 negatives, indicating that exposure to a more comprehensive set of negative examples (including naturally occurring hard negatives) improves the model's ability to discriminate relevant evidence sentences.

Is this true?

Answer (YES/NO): NO